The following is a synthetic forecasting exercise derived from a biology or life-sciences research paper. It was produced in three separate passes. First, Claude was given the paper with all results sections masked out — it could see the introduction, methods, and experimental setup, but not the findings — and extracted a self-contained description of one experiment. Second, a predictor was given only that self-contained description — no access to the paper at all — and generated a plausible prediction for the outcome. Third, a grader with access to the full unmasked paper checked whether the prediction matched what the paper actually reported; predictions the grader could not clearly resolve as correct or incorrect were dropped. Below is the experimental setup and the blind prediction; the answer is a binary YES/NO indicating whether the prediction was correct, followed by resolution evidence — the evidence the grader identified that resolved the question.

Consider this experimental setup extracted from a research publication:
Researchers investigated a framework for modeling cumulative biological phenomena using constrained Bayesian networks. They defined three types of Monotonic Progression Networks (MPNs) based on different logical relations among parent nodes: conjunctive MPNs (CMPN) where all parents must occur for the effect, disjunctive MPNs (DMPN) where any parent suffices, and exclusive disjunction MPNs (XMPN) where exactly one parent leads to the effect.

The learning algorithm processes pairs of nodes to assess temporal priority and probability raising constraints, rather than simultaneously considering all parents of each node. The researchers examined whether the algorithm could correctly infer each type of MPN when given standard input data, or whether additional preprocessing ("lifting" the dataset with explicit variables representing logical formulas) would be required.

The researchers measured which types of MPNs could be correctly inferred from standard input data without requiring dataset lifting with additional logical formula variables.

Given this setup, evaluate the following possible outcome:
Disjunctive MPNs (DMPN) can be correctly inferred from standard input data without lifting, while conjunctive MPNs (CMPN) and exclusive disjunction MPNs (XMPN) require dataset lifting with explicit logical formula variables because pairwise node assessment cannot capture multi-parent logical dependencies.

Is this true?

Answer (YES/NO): NO